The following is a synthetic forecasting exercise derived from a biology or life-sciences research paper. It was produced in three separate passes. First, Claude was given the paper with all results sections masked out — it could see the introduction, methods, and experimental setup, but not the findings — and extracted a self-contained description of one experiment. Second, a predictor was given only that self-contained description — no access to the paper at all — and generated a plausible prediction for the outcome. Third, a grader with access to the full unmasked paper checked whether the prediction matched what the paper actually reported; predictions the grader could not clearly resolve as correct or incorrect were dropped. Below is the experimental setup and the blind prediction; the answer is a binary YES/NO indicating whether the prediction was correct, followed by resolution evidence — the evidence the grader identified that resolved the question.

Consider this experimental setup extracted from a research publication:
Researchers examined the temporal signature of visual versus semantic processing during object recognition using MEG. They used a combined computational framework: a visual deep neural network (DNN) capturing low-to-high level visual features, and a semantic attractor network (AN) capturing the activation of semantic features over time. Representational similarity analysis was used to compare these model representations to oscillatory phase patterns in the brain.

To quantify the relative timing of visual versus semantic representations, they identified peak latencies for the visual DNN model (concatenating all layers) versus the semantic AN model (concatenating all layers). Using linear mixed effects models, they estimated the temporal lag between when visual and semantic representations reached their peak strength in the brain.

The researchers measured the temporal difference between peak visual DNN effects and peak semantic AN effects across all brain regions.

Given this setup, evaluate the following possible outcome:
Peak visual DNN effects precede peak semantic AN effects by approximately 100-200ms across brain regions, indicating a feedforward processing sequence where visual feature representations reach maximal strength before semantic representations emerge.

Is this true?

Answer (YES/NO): NO